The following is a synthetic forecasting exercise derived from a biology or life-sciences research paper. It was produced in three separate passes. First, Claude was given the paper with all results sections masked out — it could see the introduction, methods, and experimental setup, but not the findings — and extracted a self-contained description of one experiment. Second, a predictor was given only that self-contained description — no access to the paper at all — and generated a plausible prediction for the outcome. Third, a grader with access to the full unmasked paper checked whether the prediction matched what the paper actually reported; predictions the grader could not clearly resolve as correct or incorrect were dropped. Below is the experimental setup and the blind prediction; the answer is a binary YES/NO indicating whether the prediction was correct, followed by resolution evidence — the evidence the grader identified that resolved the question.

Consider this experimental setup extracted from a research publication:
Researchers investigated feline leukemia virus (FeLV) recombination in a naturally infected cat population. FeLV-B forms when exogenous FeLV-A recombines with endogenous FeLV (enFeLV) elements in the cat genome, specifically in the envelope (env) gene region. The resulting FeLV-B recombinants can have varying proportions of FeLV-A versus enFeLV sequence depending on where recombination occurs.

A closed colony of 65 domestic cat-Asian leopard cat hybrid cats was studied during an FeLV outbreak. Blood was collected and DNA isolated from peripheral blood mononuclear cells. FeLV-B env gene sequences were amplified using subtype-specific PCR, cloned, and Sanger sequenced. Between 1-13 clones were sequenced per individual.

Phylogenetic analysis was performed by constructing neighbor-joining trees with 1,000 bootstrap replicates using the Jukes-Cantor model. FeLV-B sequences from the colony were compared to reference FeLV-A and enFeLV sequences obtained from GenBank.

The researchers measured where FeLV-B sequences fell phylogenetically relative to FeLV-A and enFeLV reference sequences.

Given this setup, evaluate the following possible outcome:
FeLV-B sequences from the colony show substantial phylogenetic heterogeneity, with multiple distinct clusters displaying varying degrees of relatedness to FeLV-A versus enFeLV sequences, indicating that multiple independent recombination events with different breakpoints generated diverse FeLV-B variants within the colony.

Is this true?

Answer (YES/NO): YES